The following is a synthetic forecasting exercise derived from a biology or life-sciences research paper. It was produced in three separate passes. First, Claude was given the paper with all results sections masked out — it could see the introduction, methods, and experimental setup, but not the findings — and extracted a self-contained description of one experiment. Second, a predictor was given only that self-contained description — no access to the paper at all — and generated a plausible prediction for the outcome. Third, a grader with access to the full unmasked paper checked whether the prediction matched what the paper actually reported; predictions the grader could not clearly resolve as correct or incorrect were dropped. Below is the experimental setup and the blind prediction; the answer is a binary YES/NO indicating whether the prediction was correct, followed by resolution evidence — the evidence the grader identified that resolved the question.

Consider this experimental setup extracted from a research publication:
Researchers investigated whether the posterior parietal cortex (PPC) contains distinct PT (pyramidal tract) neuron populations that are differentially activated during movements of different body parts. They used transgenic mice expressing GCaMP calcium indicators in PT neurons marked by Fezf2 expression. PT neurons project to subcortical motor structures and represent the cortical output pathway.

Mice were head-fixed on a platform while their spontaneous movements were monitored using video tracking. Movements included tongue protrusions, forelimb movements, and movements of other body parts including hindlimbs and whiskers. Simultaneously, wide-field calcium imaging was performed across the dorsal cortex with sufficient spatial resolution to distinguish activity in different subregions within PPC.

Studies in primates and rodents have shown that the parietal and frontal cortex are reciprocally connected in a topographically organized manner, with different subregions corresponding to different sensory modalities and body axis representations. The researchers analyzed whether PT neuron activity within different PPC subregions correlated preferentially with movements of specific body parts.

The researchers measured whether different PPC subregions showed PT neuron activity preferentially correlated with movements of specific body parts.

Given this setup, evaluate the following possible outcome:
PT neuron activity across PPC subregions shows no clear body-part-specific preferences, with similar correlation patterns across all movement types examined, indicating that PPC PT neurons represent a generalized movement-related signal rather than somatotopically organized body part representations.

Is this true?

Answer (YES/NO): NO